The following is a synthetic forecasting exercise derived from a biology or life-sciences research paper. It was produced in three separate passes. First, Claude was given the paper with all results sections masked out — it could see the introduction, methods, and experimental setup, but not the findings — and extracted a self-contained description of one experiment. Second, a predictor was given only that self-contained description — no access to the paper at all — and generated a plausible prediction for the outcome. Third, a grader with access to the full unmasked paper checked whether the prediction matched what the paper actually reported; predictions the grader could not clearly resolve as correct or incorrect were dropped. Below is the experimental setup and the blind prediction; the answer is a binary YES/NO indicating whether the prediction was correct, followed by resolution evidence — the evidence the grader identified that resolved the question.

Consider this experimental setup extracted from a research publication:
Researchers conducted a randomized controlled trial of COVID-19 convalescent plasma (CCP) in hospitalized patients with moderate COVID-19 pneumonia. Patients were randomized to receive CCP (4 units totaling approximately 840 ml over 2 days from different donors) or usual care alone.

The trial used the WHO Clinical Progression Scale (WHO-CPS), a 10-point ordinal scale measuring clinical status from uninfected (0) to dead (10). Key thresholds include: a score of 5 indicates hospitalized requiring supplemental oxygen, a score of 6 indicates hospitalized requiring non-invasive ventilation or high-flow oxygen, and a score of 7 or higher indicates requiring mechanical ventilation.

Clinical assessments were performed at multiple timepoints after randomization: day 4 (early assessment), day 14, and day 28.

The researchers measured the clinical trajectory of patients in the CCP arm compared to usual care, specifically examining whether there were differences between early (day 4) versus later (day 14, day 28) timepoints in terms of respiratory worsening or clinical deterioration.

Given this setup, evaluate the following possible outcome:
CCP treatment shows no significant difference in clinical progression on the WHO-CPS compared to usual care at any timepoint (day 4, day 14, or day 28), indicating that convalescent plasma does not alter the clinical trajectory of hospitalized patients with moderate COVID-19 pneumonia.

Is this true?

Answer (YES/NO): NO